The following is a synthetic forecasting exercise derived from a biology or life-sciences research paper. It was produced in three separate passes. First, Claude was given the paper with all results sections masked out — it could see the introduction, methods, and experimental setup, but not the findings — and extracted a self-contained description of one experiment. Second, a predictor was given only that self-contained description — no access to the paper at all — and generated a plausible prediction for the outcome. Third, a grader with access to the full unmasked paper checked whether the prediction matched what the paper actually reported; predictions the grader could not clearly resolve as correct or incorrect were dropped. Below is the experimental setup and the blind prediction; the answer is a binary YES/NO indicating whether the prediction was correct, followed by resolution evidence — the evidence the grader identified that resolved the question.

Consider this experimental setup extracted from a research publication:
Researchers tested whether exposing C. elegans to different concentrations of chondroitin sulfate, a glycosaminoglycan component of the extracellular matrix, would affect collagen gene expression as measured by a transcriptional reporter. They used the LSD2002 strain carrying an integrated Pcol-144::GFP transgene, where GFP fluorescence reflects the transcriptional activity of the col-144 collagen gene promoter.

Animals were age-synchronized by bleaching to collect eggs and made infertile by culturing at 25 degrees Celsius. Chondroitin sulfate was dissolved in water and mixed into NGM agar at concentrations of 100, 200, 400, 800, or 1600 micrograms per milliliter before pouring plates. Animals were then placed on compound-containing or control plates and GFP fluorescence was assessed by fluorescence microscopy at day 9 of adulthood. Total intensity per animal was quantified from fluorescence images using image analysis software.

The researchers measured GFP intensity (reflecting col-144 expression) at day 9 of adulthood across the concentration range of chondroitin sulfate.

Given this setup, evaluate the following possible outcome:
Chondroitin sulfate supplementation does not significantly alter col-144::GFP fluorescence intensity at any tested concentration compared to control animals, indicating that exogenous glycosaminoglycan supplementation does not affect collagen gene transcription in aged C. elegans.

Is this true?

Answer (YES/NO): NO